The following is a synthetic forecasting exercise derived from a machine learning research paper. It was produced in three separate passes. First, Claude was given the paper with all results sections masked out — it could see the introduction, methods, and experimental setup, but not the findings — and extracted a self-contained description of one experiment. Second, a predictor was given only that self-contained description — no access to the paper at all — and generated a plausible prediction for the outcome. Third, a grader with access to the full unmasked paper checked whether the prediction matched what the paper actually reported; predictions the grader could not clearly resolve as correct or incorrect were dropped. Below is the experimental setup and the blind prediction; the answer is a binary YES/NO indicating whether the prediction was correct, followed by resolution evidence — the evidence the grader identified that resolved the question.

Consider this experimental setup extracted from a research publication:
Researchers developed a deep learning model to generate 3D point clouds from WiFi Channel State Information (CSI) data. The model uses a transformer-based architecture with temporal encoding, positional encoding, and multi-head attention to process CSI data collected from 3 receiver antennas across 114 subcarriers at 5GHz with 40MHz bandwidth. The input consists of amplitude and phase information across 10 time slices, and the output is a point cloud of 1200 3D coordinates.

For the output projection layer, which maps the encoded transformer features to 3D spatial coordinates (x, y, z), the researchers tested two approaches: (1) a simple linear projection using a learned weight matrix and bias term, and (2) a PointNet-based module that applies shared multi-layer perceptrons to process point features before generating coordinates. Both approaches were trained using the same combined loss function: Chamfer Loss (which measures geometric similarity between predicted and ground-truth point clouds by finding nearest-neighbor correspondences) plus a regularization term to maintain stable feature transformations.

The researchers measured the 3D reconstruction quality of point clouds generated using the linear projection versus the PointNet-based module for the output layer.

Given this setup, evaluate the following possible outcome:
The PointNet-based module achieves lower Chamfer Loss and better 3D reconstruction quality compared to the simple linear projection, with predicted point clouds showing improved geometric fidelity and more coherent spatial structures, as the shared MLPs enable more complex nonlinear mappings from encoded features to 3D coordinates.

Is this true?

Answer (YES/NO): NO